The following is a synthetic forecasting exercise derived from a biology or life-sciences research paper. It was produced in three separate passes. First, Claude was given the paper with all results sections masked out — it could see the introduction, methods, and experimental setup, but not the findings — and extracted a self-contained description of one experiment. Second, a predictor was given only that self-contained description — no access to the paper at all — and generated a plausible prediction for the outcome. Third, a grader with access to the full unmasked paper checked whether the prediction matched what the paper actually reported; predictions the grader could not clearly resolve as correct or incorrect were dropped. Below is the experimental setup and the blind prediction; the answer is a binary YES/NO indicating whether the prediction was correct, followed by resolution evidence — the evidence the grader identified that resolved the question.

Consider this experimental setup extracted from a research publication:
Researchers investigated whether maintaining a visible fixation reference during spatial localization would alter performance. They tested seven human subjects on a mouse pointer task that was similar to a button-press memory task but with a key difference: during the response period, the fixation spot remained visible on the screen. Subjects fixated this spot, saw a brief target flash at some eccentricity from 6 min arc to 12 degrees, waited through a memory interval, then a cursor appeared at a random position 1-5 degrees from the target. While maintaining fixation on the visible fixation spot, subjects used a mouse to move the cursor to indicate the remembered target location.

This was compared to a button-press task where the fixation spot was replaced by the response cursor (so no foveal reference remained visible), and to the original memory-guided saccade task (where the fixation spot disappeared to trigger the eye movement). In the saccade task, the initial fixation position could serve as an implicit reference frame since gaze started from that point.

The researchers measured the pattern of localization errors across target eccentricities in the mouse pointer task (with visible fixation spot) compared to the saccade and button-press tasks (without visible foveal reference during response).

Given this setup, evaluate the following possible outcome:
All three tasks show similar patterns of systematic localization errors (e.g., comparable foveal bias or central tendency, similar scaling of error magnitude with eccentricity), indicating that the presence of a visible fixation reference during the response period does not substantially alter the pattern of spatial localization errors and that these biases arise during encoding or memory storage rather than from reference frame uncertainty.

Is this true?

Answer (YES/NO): YES